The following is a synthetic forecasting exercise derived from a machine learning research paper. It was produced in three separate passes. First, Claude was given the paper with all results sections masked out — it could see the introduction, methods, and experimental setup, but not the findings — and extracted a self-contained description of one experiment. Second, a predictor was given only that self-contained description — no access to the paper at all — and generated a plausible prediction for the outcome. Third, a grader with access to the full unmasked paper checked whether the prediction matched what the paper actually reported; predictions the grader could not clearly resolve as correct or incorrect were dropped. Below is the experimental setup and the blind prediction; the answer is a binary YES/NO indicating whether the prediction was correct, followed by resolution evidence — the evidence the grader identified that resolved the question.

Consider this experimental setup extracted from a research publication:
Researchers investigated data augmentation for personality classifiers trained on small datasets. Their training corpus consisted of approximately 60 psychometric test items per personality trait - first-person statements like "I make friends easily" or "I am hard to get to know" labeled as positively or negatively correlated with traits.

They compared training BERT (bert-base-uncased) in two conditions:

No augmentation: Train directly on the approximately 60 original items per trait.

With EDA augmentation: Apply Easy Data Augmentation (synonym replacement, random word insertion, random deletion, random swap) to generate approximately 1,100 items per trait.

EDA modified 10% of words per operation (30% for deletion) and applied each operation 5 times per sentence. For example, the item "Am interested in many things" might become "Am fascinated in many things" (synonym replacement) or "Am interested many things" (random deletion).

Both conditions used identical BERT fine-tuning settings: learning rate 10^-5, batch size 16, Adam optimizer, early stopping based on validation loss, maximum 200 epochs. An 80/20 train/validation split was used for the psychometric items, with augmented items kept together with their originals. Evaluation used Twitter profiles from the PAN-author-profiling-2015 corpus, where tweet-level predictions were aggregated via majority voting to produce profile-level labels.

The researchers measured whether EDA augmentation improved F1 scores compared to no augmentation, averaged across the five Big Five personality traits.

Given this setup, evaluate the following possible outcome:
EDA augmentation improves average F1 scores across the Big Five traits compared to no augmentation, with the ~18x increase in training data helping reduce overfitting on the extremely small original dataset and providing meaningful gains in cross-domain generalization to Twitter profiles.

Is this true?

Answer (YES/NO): NO